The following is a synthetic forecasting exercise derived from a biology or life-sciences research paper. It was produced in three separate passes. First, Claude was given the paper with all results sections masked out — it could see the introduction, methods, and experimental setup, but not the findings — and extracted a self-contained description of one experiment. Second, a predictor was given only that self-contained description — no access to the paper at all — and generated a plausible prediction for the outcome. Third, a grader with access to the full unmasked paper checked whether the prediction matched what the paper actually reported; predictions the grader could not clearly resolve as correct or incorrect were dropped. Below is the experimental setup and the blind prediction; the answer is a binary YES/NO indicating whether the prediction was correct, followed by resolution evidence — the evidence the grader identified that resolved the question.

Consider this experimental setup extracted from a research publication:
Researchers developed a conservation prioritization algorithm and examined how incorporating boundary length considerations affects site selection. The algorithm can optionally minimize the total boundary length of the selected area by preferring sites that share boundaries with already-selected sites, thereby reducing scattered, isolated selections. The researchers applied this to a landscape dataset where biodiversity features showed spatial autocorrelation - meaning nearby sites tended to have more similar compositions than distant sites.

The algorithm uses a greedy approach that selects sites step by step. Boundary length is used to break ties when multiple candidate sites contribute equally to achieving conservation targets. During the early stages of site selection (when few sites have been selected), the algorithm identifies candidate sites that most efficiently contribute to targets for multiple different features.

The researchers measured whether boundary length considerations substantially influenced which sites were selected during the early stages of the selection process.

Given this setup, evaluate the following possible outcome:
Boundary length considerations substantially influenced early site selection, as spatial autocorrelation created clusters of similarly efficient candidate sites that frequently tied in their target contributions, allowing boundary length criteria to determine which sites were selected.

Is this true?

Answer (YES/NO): NO